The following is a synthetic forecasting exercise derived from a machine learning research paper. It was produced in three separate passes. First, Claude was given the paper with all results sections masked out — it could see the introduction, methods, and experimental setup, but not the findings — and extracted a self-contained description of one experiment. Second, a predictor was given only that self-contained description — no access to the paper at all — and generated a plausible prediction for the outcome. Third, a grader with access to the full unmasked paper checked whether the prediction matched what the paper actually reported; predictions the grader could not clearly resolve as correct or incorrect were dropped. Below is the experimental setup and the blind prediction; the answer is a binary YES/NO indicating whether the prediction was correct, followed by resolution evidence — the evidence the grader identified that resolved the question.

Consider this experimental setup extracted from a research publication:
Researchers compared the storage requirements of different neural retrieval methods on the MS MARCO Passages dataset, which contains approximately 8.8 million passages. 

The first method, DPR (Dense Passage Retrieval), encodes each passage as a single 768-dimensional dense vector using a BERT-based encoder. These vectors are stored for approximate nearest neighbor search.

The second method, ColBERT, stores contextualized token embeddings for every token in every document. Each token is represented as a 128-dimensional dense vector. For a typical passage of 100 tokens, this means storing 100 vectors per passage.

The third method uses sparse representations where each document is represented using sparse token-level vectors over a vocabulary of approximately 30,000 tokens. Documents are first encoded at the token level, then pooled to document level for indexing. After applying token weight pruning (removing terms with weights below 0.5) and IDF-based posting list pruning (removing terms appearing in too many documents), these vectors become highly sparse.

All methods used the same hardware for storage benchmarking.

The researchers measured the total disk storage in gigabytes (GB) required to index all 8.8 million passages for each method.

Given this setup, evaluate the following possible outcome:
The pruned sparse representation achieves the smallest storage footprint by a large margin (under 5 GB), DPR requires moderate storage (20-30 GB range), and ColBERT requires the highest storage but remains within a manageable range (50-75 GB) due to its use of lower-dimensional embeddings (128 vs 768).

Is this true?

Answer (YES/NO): NO